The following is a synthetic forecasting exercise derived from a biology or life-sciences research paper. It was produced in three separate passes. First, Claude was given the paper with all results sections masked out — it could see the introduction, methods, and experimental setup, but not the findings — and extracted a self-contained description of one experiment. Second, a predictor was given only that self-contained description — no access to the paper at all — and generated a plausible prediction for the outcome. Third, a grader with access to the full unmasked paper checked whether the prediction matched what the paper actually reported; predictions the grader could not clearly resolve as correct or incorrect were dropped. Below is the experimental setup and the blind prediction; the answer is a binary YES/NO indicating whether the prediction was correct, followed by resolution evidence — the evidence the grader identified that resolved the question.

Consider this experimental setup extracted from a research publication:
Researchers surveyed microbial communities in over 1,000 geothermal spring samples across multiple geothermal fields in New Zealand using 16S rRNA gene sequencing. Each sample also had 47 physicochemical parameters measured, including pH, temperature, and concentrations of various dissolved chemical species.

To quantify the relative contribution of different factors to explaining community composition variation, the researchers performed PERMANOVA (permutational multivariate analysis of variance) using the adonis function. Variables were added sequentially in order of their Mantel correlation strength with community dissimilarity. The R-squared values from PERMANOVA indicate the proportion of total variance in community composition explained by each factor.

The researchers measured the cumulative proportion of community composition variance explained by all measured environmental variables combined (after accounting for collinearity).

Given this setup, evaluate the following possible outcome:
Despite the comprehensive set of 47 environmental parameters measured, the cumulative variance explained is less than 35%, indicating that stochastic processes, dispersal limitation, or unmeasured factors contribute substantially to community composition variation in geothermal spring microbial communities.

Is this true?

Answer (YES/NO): YES